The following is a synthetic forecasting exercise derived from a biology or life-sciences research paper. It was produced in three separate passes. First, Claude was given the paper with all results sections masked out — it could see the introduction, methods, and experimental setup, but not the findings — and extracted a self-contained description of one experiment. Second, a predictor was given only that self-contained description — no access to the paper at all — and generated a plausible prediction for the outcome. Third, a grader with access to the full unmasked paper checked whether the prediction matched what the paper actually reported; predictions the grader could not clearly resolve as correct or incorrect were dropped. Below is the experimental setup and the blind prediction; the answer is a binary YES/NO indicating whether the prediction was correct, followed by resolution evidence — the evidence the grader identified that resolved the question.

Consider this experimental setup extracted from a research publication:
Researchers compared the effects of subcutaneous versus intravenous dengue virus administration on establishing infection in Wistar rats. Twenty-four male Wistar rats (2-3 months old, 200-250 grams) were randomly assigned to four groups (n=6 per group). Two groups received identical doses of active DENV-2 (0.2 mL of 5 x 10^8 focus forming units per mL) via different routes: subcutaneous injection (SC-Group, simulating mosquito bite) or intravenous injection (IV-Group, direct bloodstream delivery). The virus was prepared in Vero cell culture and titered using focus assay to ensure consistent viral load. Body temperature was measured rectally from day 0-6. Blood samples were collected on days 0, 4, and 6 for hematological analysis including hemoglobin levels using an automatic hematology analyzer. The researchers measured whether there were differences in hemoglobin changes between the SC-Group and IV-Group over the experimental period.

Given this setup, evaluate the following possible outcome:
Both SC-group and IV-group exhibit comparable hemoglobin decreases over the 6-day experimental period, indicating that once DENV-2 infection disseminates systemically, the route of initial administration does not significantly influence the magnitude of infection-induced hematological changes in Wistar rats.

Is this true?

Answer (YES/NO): YES